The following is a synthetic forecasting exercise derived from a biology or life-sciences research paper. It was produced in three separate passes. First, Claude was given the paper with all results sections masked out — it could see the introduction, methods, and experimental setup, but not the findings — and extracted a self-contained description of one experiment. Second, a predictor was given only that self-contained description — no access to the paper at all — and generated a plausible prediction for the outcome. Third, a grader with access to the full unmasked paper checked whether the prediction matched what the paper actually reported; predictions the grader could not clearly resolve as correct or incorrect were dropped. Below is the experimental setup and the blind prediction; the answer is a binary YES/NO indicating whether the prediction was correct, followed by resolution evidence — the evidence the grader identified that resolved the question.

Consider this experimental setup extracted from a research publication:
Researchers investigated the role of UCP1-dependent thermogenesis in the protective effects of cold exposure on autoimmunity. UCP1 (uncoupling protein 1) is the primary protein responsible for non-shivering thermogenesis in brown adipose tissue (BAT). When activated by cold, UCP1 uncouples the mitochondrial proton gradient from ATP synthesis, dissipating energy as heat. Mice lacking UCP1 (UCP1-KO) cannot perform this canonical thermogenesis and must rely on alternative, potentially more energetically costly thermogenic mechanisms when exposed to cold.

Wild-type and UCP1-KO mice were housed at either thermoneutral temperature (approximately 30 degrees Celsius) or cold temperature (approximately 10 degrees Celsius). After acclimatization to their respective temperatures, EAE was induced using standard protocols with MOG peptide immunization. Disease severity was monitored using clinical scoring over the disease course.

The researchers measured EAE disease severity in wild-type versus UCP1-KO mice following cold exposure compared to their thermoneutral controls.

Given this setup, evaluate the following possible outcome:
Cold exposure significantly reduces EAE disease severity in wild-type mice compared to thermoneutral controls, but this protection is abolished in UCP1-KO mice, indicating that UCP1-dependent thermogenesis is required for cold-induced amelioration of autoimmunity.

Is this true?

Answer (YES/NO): NO